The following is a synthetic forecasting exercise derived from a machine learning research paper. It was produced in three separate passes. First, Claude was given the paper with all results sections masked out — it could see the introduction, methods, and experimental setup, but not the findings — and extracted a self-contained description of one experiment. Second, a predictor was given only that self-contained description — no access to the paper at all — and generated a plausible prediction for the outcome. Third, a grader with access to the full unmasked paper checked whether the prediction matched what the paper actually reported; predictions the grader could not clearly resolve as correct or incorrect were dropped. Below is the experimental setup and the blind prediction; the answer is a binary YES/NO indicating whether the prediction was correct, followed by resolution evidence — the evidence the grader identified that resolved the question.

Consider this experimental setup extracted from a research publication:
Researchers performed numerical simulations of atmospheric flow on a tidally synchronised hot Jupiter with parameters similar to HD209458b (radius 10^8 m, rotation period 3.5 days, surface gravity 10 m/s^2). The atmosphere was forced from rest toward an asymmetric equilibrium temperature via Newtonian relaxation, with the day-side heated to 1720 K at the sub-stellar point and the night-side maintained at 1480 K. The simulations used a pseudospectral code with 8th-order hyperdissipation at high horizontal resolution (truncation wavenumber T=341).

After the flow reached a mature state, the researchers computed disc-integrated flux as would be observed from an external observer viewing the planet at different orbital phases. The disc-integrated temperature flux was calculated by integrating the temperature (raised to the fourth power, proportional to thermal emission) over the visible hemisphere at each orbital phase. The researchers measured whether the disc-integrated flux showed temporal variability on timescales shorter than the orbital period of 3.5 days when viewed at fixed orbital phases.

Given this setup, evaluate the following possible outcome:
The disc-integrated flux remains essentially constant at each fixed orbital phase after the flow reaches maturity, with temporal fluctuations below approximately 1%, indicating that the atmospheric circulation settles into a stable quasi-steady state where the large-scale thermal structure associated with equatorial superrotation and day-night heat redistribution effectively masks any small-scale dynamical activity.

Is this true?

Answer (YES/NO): NO